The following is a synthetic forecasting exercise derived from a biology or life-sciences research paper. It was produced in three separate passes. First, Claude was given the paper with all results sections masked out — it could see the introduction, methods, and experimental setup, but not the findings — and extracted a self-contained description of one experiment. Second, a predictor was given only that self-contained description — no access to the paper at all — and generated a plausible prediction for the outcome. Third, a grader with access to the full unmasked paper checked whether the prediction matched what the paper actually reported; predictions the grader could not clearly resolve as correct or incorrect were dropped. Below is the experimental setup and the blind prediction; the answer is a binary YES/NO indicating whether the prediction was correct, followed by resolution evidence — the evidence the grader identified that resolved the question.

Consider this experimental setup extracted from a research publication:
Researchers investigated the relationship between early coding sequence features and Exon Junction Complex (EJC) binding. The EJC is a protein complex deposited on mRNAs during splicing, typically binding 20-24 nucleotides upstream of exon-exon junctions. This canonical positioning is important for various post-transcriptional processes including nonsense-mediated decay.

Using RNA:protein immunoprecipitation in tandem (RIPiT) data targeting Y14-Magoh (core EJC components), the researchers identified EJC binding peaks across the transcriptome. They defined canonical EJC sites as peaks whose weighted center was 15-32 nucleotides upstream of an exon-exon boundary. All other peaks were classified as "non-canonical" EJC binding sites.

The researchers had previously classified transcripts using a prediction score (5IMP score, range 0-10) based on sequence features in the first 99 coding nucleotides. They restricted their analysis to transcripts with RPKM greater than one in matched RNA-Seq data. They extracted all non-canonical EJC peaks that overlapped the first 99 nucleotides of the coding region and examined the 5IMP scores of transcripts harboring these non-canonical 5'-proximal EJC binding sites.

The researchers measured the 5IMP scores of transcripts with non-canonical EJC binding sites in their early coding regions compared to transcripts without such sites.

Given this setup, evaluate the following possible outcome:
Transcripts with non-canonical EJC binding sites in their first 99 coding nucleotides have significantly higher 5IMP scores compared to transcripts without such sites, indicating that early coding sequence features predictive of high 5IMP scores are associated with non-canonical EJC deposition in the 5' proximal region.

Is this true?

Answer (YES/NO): YES